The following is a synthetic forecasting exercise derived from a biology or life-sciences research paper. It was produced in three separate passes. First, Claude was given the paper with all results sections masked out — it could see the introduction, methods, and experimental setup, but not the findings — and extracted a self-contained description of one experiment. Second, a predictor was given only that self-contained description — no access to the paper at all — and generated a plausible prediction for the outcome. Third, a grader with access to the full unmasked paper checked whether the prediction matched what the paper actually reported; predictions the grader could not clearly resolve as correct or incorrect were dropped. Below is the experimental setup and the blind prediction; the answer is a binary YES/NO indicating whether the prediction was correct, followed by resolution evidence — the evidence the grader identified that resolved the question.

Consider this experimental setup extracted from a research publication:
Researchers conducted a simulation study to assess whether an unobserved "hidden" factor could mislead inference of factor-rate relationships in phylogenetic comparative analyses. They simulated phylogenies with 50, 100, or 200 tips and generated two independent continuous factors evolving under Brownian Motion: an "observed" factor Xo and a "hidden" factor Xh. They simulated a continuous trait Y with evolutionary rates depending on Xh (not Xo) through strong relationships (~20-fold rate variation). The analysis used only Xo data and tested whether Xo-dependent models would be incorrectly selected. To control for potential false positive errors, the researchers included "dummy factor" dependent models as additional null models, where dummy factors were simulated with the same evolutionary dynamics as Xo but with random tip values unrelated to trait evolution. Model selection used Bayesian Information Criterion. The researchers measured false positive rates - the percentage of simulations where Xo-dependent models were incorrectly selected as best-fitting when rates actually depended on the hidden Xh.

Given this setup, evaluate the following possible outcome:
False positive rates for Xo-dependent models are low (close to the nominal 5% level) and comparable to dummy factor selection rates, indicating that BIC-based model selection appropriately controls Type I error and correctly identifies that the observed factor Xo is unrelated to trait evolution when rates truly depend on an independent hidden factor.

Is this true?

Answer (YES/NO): YES